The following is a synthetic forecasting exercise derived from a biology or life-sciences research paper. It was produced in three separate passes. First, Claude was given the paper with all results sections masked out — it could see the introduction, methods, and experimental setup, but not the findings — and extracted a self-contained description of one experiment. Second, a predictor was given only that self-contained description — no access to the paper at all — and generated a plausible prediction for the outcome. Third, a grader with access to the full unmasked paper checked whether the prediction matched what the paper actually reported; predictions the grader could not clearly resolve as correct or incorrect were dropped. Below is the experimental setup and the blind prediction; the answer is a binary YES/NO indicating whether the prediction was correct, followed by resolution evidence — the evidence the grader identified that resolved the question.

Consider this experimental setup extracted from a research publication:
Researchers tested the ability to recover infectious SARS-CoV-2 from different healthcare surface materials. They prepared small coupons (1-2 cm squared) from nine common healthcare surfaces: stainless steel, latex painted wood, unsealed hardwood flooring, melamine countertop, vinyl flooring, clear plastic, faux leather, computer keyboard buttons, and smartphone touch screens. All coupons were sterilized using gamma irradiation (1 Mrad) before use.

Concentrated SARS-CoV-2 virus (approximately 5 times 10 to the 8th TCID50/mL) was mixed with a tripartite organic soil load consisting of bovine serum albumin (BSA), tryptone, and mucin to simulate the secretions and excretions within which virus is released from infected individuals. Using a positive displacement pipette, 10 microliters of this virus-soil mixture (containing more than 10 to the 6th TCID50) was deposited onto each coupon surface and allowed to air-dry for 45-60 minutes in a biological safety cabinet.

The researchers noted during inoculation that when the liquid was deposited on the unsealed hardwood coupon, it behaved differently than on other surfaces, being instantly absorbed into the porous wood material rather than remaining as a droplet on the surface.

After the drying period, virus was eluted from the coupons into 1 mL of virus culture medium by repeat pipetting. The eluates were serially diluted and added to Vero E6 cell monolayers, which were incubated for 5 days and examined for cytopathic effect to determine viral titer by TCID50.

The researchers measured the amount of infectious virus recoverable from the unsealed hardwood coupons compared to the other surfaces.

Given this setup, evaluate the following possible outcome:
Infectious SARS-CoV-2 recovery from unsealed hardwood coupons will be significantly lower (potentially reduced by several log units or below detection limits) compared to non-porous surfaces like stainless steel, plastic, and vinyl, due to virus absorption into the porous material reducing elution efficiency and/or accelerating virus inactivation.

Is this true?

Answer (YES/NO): YES